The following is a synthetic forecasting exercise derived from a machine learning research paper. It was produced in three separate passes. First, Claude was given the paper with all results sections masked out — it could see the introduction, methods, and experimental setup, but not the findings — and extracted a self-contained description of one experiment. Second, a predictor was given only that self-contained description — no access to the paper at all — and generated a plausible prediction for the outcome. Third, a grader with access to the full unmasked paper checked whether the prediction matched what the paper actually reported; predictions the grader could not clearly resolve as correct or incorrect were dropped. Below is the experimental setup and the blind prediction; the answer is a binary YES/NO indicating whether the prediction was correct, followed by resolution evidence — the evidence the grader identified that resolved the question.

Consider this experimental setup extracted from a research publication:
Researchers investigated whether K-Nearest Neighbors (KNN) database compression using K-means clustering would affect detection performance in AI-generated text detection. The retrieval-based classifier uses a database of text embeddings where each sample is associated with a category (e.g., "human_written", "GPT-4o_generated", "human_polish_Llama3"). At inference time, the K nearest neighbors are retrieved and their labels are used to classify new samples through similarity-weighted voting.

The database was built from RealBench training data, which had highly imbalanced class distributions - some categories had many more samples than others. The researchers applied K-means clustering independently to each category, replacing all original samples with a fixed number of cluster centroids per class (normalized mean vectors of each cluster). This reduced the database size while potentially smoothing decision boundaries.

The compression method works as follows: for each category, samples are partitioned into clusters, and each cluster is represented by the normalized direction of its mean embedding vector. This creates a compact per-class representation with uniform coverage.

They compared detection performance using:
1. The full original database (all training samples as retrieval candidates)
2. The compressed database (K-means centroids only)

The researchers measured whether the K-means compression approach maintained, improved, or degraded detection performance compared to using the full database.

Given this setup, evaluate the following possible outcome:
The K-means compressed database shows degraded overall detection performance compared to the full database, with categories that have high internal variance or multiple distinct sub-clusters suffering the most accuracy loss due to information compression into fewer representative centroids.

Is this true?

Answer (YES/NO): NO